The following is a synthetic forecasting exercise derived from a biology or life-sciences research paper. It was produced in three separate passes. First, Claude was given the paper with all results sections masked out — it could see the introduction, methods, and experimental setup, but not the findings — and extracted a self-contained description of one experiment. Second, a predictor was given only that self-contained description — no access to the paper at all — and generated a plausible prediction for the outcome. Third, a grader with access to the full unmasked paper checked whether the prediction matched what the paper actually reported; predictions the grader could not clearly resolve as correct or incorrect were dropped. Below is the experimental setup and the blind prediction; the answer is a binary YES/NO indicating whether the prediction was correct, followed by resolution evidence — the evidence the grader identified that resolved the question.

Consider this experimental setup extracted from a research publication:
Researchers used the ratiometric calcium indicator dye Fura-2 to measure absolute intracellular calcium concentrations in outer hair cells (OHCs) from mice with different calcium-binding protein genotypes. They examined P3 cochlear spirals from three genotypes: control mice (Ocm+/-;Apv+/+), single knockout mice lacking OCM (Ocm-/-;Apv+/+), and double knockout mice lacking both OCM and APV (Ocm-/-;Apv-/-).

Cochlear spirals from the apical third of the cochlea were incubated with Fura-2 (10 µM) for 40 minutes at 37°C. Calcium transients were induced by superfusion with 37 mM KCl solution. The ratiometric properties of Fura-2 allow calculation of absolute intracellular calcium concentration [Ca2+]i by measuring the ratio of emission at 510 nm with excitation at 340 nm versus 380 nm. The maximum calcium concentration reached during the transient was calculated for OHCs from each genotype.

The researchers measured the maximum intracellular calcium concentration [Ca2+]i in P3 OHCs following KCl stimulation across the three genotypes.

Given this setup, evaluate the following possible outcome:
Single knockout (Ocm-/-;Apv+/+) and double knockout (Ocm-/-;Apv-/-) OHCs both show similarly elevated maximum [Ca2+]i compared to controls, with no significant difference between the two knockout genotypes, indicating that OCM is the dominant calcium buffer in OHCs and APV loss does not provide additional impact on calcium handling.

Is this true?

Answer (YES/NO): YES